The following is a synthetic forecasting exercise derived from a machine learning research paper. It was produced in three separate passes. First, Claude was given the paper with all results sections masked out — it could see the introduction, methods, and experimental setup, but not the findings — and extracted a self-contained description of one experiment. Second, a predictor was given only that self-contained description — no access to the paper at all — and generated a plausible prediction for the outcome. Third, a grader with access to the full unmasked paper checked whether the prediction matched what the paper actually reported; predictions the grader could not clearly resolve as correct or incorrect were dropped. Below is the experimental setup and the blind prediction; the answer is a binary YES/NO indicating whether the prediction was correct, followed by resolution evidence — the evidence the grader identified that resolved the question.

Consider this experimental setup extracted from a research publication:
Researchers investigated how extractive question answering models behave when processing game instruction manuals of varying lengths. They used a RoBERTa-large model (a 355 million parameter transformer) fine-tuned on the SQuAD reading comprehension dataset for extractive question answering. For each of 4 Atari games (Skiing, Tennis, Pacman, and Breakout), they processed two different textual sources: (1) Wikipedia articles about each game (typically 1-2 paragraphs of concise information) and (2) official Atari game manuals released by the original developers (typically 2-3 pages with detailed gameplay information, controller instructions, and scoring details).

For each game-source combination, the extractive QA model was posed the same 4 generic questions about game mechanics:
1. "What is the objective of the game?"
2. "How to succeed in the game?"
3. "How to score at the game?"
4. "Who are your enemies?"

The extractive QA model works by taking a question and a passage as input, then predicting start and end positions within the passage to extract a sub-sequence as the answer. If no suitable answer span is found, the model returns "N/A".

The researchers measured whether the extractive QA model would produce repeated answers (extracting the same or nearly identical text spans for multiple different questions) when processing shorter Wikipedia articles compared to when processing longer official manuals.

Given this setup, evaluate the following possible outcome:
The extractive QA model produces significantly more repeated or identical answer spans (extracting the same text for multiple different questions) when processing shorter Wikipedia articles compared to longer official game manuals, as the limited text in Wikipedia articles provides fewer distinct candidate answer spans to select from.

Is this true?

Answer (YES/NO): YES